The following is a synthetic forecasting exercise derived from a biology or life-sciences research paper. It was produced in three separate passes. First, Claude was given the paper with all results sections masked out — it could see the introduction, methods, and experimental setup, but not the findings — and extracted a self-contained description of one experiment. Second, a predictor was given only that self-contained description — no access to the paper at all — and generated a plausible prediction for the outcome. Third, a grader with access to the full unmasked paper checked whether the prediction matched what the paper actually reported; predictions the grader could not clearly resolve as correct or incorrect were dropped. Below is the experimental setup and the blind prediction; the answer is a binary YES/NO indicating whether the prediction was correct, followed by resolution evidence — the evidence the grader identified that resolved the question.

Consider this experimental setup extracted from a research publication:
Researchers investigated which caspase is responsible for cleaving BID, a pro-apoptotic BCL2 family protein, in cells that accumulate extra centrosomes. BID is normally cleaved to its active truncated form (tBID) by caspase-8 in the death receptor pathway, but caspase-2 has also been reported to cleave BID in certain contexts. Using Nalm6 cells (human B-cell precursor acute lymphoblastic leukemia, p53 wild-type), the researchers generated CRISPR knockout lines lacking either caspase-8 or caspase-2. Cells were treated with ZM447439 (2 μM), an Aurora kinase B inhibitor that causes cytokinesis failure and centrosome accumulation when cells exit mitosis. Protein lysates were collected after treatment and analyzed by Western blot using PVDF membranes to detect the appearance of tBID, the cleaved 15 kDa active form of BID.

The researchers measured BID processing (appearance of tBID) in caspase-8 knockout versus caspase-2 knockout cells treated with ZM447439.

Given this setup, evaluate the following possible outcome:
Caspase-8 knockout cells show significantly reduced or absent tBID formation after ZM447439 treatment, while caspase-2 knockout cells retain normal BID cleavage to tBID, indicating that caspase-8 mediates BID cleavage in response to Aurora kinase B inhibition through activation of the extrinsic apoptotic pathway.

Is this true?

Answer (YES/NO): NO